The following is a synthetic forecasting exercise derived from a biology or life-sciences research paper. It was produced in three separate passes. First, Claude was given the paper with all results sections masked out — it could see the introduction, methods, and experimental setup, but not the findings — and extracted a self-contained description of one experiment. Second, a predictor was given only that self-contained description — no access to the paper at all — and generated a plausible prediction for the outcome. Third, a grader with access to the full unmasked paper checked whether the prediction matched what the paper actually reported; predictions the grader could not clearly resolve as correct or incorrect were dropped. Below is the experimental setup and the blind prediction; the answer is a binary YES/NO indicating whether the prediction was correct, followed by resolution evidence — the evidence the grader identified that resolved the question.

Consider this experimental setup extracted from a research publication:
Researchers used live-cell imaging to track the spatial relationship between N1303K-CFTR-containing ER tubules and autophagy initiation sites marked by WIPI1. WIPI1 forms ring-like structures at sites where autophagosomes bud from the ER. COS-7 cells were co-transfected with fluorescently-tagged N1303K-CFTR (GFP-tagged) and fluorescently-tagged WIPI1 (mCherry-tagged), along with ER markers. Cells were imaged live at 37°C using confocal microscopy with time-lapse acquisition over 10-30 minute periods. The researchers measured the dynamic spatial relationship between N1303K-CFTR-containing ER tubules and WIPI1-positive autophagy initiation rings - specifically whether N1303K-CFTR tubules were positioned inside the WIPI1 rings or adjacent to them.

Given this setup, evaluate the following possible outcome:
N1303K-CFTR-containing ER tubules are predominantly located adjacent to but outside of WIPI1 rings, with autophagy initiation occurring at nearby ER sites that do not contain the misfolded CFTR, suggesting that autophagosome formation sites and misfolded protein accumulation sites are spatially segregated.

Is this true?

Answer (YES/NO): NO